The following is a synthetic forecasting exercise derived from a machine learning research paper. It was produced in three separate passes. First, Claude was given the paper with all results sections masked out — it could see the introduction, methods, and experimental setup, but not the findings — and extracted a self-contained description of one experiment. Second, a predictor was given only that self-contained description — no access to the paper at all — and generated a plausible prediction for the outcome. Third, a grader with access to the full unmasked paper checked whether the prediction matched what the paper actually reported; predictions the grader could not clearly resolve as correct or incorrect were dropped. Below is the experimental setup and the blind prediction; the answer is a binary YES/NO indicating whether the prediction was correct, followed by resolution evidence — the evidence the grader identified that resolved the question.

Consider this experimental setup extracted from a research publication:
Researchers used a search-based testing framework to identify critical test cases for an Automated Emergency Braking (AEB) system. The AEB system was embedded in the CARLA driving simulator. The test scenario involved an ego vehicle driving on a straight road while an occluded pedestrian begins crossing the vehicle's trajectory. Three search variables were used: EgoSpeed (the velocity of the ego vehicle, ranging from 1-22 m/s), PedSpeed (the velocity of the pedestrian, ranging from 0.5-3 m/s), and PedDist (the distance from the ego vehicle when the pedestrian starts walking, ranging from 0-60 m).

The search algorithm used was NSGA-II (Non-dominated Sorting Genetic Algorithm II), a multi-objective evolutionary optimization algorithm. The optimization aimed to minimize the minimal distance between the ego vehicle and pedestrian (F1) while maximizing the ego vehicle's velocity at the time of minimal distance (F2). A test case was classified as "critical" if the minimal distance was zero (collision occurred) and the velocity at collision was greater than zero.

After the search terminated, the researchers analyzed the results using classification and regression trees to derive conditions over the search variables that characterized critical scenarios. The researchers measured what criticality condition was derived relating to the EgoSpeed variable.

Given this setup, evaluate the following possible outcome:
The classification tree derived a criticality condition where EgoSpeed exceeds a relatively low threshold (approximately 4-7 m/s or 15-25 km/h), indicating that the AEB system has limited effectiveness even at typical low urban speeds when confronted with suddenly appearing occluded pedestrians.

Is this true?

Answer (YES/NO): NO